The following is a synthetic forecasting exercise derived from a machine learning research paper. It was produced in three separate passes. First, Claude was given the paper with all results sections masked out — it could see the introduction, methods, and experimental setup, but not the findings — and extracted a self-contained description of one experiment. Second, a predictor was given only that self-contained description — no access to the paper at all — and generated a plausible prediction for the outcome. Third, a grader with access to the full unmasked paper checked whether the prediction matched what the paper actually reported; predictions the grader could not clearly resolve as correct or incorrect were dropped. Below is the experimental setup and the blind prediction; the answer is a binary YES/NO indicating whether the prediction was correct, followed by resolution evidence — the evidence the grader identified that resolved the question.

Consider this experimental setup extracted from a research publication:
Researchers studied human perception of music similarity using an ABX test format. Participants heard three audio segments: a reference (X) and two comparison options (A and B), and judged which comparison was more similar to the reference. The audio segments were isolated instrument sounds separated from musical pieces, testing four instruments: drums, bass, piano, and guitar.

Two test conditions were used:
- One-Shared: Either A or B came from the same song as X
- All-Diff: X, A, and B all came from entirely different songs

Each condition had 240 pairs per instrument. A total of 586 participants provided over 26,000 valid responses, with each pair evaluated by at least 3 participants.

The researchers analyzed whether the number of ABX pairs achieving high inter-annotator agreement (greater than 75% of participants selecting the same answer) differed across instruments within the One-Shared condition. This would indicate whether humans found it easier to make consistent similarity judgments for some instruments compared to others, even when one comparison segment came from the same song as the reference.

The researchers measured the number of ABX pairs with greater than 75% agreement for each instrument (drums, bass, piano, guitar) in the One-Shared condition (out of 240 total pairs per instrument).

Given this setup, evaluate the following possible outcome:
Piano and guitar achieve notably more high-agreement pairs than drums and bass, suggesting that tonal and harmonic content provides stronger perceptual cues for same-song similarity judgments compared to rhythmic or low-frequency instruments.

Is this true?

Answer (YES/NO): NO